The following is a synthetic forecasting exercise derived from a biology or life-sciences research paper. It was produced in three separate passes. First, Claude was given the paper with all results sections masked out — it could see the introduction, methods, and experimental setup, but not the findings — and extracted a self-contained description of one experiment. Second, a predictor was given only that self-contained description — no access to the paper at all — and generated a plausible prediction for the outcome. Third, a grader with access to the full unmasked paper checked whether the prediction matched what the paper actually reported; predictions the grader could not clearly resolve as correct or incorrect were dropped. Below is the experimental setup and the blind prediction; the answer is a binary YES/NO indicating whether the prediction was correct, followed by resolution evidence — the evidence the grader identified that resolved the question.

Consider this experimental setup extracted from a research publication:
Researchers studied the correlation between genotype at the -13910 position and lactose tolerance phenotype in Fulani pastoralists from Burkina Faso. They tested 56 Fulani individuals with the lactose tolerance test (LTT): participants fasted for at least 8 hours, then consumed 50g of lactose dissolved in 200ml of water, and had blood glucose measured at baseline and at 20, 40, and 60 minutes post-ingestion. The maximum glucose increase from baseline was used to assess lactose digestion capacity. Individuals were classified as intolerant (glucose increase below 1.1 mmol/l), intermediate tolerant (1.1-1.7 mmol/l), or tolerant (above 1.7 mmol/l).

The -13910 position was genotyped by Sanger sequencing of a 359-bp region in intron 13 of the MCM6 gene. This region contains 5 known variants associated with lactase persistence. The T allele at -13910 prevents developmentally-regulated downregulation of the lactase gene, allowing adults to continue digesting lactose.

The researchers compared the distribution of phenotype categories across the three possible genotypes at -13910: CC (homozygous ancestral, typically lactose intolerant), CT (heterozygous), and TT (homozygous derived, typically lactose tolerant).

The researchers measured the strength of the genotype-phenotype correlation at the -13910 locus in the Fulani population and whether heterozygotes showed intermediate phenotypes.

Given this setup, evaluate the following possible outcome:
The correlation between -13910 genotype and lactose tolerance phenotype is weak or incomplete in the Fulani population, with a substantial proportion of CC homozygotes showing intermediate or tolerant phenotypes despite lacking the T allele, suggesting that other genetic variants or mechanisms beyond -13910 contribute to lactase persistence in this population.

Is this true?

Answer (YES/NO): NO